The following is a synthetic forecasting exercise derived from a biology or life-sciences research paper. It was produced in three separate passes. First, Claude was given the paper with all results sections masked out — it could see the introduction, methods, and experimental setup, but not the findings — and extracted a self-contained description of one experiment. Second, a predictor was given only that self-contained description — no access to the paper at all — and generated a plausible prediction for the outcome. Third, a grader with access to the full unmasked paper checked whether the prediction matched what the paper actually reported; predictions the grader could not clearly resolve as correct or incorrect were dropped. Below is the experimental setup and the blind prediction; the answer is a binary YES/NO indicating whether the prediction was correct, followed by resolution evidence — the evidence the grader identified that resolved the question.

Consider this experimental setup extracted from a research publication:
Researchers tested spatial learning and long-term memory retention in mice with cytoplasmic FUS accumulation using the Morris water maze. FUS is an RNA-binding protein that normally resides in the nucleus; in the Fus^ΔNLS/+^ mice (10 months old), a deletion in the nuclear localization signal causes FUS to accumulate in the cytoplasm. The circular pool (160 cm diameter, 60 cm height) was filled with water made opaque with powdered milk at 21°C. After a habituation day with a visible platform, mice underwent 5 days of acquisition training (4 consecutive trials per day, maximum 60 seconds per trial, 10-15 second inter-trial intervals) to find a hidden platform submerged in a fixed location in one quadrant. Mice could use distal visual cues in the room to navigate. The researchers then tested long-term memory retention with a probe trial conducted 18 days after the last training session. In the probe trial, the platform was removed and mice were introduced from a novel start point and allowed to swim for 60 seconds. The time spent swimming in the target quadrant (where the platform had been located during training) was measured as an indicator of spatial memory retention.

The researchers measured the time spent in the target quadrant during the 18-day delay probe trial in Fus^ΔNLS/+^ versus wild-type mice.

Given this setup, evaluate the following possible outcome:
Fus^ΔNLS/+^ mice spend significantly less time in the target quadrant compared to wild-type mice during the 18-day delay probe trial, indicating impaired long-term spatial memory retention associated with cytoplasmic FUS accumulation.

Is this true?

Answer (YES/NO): YES